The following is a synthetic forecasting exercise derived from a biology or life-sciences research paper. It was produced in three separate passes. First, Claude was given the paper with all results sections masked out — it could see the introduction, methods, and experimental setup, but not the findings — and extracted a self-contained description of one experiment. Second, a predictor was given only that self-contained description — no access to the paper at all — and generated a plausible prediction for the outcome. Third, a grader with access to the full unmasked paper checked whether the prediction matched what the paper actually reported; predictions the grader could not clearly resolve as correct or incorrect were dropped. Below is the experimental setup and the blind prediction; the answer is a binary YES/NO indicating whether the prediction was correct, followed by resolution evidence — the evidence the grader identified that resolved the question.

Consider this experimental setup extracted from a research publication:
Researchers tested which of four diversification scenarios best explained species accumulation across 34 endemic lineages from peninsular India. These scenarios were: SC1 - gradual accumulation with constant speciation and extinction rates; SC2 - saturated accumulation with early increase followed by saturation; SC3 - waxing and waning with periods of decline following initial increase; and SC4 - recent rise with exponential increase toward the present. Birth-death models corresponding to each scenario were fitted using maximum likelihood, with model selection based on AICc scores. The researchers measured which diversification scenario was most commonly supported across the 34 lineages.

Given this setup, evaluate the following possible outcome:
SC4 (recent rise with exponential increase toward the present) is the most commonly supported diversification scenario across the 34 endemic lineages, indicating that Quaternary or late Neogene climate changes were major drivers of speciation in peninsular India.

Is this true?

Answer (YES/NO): NO